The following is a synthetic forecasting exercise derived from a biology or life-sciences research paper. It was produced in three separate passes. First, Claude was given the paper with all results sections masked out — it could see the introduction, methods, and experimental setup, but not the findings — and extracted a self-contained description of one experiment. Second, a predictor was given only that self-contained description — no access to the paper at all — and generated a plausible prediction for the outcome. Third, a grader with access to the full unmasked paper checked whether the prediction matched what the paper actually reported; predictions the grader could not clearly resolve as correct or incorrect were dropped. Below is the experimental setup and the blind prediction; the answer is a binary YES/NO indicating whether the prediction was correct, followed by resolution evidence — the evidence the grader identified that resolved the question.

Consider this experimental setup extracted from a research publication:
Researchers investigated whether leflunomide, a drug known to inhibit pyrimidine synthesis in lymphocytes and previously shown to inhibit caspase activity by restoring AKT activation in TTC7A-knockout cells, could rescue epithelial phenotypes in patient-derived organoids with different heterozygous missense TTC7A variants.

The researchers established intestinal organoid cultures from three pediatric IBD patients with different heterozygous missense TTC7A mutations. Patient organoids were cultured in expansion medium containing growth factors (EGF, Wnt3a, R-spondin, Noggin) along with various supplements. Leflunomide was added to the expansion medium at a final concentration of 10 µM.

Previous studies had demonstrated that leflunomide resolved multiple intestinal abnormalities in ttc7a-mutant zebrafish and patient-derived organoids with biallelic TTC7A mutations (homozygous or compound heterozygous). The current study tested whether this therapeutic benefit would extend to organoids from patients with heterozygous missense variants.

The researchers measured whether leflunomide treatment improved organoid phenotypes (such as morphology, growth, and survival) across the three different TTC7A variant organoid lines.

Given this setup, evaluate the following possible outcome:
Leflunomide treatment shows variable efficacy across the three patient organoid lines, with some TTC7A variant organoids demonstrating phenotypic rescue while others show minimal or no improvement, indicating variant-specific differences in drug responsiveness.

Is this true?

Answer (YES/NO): NO